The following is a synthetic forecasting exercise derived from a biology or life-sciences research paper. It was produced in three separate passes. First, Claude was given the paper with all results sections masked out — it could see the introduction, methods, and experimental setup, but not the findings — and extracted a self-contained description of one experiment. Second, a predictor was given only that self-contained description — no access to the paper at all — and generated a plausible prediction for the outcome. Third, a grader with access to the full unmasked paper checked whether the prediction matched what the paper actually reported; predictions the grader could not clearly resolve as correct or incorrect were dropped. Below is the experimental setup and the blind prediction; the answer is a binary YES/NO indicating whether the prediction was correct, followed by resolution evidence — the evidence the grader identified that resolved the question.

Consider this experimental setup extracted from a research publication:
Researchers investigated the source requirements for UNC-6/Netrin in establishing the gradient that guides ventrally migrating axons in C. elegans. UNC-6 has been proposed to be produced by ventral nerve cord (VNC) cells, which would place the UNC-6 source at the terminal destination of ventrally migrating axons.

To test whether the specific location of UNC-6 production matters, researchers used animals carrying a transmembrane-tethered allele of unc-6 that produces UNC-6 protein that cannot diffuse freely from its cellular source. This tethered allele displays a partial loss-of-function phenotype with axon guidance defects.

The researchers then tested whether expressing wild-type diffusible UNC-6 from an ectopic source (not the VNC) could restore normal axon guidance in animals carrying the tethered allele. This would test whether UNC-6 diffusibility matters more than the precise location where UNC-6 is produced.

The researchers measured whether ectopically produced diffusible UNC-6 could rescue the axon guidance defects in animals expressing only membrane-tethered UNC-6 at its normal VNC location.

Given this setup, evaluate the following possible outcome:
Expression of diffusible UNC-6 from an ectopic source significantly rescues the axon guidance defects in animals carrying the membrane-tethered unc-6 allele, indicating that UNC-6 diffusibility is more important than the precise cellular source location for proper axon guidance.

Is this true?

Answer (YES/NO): YES